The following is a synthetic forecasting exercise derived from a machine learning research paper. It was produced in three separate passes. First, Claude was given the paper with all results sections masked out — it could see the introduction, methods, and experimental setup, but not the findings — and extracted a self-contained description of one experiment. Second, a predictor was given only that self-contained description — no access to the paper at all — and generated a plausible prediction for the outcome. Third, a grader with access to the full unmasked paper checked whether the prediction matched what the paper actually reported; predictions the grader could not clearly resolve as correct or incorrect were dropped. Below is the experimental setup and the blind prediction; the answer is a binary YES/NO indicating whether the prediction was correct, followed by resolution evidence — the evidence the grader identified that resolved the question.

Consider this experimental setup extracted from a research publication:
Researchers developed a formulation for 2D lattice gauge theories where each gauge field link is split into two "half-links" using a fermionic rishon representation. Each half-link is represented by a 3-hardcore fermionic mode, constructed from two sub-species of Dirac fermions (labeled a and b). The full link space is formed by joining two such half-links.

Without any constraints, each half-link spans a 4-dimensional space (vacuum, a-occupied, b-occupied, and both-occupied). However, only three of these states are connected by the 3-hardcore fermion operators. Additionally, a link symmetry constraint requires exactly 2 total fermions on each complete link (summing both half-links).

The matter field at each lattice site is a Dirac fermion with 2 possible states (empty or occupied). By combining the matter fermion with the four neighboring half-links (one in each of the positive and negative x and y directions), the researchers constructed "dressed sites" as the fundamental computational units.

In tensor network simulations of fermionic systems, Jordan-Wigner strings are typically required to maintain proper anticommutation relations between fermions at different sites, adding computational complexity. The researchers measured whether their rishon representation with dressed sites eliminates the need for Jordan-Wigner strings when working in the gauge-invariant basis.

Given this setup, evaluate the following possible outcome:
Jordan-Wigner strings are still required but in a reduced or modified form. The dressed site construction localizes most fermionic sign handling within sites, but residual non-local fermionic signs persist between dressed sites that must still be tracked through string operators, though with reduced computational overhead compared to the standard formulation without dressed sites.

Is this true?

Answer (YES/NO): NO